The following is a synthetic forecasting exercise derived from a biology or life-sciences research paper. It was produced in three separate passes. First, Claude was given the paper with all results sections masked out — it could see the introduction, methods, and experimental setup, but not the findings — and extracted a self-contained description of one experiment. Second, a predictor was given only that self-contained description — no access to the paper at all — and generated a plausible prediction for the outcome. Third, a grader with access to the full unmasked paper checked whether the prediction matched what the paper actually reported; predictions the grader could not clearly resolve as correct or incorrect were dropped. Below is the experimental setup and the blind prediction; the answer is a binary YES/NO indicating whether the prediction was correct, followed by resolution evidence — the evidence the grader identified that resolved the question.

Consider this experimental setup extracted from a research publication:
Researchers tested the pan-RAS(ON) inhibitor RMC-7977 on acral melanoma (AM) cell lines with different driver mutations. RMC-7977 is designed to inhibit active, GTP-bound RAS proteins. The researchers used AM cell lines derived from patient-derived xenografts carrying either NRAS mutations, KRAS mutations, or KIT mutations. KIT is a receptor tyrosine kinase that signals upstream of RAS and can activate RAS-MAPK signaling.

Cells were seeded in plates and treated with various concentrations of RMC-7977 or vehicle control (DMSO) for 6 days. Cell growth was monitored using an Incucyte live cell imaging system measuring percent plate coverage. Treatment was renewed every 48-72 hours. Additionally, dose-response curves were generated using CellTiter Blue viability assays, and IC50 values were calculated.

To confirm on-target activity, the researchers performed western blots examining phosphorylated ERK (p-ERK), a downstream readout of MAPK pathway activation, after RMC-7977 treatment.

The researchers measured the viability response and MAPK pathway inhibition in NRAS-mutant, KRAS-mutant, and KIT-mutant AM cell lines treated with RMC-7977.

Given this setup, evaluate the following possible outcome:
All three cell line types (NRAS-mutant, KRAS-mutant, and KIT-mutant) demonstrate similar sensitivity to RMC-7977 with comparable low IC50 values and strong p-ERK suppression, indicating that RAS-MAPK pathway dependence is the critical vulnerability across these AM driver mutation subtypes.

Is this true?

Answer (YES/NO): YES